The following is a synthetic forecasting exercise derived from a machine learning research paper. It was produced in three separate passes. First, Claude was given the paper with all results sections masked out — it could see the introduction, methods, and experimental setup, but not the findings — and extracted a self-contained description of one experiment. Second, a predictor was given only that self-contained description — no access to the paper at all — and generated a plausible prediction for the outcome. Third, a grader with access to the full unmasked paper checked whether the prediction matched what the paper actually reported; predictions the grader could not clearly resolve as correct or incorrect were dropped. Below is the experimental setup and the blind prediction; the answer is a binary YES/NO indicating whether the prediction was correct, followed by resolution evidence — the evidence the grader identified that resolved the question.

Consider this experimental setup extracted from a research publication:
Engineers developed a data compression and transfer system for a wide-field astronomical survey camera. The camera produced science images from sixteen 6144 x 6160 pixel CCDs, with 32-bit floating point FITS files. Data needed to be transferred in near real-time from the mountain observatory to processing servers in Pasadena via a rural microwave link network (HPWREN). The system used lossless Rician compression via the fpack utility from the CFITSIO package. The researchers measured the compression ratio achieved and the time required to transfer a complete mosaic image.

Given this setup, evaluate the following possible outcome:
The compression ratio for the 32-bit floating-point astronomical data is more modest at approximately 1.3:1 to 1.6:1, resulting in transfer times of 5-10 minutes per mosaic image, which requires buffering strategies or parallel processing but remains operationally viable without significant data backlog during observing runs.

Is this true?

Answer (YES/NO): NO